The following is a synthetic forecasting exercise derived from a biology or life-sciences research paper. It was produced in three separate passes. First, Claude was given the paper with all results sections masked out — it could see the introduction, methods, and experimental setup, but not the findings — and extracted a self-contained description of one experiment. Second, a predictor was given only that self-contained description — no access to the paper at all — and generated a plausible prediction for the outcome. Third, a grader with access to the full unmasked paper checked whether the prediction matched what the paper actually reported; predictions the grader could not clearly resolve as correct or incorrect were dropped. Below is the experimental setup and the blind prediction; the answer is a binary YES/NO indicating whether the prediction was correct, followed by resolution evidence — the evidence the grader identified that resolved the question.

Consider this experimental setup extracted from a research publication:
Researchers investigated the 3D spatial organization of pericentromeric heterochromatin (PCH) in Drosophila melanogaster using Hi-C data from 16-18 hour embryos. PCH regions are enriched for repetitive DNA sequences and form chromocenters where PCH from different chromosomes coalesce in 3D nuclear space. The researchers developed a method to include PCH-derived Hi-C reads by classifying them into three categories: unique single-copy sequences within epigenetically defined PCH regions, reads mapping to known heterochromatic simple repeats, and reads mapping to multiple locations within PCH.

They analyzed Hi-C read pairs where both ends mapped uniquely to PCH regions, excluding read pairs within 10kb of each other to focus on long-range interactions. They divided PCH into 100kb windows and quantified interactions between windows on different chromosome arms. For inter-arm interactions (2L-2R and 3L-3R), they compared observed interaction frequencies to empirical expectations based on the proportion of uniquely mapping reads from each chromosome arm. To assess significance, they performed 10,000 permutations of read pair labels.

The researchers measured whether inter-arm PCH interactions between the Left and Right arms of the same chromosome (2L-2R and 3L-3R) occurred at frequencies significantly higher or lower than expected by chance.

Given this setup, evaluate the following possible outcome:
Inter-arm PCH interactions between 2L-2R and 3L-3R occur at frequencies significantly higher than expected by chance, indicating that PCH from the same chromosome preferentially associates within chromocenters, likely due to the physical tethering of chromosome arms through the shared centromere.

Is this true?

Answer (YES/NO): YES